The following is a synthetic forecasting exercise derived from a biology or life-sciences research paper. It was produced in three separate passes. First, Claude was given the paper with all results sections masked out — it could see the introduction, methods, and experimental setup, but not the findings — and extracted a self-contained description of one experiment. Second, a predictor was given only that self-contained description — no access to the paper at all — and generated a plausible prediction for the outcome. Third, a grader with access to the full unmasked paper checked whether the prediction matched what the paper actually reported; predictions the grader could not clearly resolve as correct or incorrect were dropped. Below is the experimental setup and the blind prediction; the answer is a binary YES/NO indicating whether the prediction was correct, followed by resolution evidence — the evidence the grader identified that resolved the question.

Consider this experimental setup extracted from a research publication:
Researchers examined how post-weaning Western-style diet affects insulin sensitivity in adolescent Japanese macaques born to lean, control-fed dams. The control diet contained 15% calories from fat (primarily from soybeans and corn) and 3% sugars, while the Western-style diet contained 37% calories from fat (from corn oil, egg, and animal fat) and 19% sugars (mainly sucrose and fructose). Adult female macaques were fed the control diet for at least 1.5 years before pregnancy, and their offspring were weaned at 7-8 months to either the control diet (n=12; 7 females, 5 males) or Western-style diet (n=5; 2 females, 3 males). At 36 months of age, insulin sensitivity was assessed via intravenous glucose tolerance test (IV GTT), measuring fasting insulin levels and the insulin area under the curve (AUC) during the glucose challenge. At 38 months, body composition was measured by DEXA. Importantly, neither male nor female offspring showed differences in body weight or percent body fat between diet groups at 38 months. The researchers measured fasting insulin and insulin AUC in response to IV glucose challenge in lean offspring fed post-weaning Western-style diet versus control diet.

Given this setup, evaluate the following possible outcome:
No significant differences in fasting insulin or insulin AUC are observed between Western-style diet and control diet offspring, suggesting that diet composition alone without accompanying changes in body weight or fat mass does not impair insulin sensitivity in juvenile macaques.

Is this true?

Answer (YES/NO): NO